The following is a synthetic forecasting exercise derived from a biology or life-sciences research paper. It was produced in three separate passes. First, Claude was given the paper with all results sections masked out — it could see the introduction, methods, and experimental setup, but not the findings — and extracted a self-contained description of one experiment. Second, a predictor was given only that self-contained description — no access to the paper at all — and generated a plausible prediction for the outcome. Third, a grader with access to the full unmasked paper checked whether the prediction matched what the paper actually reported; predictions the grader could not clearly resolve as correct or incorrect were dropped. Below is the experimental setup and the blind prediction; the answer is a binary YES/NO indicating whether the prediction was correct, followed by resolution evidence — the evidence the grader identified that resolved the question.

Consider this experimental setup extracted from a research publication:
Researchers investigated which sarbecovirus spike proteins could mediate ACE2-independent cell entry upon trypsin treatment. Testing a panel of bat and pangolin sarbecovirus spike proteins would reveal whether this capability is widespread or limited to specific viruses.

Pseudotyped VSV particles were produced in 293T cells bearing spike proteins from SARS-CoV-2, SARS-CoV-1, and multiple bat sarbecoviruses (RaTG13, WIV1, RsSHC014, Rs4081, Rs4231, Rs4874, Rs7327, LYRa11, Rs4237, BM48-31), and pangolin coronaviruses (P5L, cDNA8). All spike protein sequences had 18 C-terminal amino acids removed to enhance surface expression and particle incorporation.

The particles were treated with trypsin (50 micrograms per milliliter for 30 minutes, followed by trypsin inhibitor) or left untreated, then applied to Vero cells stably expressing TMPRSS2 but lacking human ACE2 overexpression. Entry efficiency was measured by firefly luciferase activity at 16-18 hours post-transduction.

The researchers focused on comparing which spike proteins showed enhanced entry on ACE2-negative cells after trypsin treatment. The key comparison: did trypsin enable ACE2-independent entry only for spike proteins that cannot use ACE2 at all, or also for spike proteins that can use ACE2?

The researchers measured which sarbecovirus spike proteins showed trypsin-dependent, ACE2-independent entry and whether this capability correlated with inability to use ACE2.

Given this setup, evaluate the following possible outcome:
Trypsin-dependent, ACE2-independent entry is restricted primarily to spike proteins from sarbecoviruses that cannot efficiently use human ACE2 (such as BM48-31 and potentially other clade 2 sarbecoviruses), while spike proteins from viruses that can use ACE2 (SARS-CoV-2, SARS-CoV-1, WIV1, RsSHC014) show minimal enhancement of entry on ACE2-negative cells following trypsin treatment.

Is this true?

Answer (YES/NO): NO